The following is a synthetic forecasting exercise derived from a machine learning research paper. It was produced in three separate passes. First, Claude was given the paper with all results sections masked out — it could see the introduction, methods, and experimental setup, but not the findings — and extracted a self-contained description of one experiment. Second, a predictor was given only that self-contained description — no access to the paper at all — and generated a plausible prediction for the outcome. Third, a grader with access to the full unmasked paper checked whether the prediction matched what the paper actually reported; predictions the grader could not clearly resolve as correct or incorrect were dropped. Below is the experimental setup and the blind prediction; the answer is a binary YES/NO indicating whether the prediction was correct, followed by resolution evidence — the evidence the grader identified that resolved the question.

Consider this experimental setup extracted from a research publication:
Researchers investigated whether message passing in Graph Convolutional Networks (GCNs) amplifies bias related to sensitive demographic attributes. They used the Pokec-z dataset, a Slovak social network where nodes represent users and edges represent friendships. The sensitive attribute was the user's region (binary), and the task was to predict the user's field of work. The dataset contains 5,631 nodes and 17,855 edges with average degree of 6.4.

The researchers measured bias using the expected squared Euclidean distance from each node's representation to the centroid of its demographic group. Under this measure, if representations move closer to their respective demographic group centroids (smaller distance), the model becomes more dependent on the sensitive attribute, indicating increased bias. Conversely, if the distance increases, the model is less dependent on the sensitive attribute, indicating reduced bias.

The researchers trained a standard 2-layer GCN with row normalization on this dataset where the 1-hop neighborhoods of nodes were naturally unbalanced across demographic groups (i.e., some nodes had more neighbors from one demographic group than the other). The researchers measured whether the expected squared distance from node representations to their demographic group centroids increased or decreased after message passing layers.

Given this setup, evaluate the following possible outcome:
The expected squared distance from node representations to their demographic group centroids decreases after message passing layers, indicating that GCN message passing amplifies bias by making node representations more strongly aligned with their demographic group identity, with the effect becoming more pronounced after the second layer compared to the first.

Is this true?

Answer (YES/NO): NO